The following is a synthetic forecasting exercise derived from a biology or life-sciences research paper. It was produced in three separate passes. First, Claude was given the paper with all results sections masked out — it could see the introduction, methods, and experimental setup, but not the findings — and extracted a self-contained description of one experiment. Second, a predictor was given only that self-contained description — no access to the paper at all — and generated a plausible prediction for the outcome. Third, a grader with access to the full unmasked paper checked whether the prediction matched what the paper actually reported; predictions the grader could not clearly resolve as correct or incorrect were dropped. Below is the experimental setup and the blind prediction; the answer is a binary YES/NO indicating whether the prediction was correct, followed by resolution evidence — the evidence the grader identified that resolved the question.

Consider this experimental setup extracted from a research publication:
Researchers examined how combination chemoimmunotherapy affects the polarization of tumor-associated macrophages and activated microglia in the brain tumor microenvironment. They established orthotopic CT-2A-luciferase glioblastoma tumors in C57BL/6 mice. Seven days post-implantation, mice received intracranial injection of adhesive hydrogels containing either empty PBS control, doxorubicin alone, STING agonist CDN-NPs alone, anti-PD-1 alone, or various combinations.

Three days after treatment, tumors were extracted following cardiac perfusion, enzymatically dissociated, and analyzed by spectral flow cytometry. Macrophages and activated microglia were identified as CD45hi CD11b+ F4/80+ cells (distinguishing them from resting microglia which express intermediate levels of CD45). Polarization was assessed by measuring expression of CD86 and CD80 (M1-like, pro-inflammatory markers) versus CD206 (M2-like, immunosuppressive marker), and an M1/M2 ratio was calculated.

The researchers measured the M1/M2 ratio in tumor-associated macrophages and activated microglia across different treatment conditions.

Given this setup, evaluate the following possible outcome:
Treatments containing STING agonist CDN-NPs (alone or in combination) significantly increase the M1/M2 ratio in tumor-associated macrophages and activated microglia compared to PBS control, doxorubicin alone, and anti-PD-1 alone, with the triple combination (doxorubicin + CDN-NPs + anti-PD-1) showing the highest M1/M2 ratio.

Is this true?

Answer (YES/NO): NO